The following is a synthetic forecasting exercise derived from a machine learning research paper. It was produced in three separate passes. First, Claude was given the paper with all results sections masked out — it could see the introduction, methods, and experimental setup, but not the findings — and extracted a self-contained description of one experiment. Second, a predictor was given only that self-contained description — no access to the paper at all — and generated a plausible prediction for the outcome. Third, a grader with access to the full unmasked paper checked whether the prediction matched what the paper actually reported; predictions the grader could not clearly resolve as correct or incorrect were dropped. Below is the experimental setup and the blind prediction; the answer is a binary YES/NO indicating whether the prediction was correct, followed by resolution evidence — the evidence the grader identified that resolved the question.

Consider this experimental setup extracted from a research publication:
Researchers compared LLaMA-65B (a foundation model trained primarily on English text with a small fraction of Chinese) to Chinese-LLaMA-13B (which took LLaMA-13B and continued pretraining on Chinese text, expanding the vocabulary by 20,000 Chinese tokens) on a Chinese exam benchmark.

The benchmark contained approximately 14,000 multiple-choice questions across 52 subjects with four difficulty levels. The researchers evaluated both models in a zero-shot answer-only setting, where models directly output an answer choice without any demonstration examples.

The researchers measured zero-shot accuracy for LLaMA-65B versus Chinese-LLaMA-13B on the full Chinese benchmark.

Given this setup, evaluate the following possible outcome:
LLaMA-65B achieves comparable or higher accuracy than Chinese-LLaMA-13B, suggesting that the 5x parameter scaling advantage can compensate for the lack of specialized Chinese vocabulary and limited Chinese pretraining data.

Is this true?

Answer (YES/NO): YES